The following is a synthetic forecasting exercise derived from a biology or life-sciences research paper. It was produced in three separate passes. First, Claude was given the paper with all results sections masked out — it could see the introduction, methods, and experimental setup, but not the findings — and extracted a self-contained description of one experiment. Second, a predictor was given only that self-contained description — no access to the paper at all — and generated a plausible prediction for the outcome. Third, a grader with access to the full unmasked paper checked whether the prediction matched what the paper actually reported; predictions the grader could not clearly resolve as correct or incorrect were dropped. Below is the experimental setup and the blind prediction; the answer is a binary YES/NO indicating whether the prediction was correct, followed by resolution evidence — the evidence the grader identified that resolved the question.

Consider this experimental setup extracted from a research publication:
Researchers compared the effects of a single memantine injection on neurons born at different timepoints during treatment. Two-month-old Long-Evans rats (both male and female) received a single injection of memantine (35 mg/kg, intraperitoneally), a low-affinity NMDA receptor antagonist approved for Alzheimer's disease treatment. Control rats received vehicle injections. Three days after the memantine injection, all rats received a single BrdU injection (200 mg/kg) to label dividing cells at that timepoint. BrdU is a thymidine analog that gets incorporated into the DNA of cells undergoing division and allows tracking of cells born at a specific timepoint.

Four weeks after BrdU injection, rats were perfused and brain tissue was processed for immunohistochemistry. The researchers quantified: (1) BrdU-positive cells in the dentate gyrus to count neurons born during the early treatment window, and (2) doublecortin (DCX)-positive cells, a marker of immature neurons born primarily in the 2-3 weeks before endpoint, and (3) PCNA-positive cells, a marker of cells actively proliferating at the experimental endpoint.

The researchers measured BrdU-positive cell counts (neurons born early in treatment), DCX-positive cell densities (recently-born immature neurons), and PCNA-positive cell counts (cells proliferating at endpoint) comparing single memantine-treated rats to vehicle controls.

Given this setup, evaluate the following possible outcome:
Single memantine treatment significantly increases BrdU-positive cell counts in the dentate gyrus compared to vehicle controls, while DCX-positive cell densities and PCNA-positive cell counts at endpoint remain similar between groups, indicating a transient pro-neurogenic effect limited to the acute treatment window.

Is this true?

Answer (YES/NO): YES